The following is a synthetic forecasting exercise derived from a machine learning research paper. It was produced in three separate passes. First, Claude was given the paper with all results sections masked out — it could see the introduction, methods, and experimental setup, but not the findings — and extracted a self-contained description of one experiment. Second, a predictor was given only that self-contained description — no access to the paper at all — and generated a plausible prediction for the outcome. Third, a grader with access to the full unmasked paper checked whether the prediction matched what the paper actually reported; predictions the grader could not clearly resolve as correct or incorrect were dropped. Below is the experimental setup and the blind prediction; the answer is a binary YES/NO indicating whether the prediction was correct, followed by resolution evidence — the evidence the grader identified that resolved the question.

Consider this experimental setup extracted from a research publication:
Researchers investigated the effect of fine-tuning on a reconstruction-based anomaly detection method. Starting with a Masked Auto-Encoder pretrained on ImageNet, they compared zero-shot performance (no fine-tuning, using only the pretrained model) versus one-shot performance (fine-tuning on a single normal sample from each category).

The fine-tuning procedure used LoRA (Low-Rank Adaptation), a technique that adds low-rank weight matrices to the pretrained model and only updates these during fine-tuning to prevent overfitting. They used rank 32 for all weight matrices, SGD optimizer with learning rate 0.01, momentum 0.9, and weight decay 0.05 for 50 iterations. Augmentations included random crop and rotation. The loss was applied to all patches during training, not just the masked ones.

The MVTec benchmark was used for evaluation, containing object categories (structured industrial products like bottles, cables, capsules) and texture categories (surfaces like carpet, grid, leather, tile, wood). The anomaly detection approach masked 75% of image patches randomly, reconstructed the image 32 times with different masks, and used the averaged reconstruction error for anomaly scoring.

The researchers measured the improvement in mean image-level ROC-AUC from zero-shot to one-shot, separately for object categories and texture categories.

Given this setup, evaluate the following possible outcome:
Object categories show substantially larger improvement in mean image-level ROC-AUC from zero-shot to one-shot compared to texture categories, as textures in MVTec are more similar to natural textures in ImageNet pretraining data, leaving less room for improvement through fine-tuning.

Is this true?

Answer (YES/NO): YES